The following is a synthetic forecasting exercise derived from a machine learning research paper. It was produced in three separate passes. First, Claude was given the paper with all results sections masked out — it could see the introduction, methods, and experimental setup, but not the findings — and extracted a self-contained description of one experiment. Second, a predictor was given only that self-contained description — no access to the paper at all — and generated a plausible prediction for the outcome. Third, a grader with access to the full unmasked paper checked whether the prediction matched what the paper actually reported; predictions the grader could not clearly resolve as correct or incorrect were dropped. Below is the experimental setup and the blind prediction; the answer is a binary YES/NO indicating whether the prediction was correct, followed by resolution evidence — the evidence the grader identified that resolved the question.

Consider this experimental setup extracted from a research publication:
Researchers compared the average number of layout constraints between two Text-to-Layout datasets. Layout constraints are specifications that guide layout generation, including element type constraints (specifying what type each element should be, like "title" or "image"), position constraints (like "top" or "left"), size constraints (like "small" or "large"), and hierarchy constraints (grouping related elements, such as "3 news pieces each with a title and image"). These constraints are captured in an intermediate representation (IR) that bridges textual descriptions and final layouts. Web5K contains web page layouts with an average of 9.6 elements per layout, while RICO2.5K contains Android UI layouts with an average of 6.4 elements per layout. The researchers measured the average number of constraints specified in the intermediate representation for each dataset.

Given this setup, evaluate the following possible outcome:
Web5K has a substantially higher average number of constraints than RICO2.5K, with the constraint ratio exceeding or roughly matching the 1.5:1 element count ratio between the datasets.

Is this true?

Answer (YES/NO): NO